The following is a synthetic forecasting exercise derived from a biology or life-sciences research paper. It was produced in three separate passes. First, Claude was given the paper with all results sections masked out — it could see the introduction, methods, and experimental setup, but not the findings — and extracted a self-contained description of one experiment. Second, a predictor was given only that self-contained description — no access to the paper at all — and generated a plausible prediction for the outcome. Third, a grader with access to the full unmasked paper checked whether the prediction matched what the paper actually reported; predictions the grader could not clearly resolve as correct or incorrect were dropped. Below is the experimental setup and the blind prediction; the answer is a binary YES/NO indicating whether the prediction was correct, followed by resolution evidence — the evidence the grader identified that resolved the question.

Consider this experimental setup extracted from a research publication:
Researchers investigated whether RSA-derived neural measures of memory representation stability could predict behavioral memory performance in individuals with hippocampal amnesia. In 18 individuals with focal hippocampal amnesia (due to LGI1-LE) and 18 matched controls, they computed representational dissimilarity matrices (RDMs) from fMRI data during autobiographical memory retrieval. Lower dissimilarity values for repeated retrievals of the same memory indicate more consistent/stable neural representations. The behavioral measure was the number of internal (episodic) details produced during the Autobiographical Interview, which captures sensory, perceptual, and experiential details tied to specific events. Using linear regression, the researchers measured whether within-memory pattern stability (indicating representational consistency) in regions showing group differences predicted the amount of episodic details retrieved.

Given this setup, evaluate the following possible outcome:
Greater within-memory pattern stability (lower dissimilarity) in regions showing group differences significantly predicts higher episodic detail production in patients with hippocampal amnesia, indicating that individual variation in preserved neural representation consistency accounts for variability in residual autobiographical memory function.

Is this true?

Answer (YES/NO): NO